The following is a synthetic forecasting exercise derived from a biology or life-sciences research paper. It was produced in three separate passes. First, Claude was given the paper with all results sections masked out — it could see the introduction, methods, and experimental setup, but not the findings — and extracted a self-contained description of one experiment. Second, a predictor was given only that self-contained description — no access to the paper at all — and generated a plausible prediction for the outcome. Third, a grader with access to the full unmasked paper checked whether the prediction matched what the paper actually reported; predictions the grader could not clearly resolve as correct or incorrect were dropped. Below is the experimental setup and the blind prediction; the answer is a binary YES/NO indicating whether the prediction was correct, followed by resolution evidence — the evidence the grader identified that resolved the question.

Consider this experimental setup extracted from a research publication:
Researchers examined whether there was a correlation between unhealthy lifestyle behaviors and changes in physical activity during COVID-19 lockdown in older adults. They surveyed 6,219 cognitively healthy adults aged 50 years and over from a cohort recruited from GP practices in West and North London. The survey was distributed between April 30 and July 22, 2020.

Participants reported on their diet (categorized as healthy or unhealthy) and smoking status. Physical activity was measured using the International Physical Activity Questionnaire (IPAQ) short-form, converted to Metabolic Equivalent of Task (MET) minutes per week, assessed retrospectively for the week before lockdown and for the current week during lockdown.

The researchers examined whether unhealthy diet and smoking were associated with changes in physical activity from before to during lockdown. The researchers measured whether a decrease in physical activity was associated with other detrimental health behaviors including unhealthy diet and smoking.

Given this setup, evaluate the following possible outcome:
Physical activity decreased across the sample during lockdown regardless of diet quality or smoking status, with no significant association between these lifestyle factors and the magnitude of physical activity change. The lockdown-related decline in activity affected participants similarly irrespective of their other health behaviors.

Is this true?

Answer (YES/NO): NO